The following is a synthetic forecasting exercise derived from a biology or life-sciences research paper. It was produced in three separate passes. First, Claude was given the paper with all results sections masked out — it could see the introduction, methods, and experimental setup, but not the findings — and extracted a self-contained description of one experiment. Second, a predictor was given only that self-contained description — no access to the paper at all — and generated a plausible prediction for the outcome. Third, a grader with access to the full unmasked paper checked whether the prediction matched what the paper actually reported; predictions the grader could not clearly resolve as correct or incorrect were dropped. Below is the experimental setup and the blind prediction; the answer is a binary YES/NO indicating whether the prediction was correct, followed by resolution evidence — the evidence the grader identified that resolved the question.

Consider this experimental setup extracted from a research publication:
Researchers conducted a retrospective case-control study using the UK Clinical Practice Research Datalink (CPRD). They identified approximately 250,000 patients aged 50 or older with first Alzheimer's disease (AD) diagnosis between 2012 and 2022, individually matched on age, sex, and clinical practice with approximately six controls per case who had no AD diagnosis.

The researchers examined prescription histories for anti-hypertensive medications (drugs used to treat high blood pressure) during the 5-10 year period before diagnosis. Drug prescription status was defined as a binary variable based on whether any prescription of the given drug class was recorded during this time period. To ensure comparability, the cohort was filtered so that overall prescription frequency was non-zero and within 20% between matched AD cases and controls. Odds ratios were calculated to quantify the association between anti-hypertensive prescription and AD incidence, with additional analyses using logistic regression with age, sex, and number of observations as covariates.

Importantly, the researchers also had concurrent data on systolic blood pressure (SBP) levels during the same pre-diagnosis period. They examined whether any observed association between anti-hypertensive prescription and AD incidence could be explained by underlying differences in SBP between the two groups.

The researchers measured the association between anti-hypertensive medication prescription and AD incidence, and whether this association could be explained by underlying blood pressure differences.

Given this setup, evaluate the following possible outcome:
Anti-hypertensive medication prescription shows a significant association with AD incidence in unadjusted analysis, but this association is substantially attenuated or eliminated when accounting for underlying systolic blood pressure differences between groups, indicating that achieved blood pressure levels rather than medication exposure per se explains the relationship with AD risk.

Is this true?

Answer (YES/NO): NO